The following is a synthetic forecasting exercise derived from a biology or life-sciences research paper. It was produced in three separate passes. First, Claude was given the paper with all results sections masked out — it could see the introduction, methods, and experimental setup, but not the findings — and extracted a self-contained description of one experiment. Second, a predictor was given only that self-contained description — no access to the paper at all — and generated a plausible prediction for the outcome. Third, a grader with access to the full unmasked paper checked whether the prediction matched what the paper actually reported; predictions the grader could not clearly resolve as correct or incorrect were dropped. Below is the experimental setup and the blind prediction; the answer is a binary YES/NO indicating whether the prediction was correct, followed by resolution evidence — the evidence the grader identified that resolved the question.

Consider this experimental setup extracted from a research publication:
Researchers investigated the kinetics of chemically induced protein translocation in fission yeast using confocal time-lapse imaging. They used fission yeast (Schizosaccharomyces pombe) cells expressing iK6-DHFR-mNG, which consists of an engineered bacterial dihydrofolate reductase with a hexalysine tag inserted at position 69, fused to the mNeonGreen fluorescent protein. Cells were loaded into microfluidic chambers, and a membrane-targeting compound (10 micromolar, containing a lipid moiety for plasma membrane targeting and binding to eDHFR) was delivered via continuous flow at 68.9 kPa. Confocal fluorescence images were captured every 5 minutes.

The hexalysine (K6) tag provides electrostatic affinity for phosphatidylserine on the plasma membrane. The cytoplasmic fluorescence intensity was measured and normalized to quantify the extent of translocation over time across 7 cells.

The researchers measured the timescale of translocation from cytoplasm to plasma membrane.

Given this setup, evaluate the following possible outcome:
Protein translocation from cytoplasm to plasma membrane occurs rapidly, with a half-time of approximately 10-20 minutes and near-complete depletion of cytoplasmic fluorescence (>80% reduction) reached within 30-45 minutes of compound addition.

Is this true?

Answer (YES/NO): YES